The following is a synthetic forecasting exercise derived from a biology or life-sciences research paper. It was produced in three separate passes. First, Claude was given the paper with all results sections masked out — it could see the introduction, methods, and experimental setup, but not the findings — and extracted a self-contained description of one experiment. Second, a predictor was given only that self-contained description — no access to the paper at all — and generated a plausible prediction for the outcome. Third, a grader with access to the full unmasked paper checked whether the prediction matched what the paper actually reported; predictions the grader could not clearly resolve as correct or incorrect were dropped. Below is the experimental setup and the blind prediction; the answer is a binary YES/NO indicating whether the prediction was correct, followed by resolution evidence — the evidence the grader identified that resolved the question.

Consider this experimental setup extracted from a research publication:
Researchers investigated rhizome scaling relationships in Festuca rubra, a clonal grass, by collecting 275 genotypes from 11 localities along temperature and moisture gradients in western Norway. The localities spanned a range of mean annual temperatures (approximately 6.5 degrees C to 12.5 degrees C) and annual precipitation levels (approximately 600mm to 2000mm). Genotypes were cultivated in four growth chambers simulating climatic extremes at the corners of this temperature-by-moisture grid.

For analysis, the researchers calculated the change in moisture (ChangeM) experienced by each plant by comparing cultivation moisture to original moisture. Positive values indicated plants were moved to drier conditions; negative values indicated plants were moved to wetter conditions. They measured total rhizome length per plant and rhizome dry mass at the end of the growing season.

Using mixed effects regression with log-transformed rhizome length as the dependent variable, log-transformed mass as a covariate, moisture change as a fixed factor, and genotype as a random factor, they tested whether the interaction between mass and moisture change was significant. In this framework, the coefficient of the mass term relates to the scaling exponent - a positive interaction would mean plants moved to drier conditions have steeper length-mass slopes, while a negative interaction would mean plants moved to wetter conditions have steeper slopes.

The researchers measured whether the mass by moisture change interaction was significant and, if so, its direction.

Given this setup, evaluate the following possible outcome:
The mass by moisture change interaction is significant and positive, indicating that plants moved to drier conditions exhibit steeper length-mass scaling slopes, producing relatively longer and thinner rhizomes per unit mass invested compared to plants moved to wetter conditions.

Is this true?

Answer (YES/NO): NO